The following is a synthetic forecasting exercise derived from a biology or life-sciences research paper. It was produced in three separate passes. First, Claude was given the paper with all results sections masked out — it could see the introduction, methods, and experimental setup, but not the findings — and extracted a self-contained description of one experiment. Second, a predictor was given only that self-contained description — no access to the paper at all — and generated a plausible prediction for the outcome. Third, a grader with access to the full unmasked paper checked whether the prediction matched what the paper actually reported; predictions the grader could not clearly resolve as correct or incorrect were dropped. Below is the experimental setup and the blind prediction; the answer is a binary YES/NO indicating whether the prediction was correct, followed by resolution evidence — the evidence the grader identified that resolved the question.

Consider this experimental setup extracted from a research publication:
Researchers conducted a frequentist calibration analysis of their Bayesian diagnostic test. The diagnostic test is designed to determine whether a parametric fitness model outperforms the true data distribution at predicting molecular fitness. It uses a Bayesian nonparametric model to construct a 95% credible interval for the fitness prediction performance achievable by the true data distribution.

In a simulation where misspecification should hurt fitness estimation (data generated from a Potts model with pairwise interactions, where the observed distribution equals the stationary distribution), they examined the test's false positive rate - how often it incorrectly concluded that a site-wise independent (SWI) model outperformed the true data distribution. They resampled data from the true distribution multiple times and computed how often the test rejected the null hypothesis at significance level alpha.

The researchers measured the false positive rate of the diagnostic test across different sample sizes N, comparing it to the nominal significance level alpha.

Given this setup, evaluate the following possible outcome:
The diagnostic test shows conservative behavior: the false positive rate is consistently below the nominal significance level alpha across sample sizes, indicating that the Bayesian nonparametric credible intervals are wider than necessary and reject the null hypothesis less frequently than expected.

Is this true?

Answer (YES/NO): NO